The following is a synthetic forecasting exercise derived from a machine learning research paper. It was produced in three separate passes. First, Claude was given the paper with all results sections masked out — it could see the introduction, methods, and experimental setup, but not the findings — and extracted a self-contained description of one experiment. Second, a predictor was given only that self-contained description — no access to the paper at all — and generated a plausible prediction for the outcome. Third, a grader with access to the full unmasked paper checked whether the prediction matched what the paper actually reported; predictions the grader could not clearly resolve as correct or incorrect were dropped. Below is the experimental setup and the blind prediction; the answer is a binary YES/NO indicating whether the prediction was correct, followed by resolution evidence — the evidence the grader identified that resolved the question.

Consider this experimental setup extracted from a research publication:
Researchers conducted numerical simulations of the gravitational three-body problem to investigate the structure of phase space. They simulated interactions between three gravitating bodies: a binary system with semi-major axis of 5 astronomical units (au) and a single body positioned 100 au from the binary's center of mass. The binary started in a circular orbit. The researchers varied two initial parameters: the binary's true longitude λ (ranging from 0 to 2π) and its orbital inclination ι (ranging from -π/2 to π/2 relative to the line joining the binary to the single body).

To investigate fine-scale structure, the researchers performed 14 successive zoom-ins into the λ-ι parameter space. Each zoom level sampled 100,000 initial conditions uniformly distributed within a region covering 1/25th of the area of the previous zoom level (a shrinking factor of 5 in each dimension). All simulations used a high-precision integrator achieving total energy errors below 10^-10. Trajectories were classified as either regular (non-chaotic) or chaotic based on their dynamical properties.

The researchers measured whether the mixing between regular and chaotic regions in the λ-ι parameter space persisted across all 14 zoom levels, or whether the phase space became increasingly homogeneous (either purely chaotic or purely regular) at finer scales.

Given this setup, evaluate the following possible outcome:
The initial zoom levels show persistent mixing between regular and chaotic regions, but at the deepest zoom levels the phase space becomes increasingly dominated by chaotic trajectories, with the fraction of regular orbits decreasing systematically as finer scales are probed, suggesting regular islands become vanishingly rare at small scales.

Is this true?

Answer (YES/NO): NO